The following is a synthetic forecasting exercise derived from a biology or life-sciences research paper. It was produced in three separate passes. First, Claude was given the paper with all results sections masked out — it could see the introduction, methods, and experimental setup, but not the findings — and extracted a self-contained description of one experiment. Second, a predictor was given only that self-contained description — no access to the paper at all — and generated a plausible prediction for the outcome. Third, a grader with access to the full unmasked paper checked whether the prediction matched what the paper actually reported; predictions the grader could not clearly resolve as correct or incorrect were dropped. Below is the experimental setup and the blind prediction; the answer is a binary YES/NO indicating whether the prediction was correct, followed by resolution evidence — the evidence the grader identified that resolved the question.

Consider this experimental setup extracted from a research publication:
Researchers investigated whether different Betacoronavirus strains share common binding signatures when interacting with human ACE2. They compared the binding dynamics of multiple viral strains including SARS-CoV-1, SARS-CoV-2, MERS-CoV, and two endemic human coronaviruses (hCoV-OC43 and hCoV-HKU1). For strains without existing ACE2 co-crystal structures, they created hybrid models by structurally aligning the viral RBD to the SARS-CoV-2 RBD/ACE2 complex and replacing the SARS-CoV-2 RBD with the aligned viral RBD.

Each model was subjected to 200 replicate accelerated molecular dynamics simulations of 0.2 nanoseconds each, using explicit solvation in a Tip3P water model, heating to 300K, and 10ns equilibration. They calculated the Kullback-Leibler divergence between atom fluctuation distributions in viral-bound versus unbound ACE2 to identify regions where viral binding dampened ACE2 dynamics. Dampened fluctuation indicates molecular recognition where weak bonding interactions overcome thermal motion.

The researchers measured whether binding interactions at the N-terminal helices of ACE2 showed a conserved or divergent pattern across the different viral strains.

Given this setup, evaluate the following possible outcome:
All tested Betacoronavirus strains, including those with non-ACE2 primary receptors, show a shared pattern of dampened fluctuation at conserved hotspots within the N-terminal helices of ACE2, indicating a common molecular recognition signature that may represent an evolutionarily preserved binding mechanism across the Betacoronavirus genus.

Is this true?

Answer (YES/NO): YES